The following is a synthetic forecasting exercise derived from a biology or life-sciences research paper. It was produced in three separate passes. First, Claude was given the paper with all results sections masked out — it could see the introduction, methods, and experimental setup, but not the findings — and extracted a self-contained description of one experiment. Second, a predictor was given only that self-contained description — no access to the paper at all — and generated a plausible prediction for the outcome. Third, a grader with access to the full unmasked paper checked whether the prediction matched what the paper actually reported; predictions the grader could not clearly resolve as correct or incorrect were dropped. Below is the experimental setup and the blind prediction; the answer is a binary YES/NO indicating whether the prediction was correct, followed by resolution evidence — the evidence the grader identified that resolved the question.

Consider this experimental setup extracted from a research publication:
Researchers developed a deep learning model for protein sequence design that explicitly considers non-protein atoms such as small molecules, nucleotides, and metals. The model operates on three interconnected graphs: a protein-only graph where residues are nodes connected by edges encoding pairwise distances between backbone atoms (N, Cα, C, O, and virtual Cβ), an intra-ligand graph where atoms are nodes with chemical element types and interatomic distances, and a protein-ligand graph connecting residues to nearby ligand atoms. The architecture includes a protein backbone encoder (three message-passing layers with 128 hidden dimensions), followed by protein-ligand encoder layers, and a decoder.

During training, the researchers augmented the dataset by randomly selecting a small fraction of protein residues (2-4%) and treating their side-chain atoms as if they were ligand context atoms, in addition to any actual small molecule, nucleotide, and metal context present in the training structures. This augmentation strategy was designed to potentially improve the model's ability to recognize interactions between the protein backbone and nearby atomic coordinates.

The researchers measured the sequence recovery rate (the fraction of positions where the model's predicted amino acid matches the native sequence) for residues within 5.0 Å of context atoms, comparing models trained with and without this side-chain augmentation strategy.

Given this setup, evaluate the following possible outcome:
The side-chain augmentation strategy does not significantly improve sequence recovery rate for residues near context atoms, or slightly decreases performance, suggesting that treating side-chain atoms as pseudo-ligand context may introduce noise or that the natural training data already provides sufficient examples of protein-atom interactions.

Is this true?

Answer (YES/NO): YES